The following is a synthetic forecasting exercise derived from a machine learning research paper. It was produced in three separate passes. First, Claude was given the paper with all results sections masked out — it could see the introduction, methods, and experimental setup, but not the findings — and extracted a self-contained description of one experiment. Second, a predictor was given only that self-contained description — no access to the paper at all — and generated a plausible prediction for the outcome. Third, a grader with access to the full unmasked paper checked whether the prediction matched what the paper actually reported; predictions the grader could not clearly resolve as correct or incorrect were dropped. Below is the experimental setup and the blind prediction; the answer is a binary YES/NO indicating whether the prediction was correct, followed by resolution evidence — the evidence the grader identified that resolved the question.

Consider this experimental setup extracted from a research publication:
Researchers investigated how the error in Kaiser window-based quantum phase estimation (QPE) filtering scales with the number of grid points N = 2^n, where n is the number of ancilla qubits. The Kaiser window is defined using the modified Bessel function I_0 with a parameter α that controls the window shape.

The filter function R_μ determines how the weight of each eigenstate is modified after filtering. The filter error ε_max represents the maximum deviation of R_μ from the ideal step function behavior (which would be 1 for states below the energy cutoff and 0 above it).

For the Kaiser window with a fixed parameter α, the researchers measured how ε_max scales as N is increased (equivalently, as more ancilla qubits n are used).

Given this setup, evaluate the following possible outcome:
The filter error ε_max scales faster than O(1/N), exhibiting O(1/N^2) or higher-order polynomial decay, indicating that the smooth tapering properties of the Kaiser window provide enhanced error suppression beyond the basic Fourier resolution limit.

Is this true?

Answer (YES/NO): NO